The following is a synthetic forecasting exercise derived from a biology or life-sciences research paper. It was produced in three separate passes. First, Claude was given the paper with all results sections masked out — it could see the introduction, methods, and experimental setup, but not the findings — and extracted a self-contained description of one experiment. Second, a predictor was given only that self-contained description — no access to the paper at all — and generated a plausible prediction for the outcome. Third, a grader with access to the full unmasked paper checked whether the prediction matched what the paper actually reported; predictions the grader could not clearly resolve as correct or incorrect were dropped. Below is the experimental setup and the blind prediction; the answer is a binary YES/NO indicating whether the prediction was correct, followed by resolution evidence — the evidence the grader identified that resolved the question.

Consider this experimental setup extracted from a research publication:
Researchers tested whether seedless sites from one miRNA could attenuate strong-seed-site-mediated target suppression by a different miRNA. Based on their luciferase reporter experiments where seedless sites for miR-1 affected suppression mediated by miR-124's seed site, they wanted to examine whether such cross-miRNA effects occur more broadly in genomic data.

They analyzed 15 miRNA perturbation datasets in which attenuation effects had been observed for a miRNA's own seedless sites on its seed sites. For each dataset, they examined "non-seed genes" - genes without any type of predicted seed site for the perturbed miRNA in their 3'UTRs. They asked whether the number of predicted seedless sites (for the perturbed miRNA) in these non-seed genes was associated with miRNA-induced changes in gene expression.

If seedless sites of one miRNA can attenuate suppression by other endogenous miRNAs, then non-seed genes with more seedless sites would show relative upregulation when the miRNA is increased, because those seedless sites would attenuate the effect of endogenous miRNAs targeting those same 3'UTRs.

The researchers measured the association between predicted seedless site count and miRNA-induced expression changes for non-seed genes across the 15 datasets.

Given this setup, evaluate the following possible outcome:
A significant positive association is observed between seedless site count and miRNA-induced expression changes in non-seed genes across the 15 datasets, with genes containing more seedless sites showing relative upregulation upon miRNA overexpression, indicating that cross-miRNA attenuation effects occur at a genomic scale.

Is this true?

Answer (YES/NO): NO